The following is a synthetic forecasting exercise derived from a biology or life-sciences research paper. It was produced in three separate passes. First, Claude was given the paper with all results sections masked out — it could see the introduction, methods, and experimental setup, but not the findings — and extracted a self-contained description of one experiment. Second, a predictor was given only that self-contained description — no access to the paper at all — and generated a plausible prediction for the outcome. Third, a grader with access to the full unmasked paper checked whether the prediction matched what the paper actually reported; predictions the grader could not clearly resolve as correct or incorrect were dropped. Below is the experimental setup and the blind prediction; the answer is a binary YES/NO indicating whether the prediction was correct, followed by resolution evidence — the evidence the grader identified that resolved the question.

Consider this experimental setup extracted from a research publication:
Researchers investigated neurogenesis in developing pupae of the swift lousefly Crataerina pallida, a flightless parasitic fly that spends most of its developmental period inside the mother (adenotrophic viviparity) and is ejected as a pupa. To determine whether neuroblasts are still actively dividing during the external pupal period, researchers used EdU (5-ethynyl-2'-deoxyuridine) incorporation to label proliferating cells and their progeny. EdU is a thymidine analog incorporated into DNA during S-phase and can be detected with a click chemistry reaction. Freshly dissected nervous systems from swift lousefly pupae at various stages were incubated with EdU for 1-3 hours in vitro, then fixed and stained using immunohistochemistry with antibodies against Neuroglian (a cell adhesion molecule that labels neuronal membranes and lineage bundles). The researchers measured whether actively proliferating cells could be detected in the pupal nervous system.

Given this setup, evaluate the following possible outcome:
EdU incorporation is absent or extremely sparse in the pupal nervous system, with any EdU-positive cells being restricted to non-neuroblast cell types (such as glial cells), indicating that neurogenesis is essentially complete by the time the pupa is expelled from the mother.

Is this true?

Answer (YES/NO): NO